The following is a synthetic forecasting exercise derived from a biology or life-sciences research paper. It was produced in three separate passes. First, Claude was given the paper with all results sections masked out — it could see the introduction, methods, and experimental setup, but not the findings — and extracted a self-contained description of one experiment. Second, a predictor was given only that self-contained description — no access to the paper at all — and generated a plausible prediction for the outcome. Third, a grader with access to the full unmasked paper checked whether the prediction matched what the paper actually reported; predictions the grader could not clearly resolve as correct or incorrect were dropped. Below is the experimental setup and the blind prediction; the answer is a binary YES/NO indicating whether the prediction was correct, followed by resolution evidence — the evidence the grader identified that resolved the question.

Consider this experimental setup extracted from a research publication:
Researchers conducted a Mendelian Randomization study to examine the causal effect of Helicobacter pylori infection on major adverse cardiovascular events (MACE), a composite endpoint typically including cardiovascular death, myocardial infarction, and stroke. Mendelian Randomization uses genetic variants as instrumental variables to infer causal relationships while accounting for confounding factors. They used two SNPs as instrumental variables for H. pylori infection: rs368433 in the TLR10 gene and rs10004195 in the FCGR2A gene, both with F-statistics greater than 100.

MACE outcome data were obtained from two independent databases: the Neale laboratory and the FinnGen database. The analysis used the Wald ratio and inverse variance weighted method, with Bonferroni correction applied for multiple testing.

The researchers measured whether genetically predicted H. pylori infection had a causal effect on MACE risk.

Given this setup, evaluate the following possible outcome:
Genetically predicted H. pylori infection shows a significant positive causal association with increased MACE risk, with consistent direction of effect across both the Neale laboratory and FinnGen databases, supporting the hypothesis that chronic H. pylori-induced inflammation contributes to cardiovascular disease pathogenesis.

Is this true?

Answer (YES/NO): NO